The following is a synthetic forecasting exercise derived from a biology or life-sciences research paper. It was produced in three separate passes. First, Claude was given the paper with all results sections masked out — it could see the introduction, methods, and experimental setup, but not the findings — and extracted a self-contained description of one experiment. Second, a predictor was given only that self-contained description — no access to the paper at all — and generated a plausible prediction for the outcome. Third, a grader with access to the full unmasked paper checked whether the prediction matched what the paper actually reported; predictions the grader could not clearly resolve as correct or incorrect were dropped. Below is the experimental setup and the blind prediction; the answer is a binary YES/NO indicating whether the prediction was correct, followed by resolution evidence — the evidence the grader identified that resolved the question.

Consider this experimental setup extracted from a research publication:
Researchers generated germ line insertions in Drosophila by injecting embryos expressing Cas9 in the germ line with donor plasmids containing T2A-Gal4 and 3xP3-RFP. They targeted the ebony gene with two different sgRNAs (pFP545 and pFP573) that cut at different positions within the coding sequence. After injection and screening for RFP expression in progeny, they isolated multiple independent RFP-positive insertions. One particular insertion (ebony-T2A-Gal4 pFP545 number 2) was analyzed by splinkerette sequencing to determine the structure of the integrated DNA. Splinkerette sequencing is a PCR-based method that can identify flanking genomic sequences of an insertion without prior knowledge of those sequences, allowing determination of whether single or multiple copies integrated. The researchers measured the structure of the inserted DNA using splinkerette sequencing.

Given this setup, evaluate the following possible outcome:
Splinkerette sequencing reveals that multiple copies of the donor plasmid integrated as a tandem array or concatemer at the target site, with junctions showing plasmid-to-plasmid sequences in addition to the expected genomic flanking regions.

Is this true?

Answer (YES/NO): YES